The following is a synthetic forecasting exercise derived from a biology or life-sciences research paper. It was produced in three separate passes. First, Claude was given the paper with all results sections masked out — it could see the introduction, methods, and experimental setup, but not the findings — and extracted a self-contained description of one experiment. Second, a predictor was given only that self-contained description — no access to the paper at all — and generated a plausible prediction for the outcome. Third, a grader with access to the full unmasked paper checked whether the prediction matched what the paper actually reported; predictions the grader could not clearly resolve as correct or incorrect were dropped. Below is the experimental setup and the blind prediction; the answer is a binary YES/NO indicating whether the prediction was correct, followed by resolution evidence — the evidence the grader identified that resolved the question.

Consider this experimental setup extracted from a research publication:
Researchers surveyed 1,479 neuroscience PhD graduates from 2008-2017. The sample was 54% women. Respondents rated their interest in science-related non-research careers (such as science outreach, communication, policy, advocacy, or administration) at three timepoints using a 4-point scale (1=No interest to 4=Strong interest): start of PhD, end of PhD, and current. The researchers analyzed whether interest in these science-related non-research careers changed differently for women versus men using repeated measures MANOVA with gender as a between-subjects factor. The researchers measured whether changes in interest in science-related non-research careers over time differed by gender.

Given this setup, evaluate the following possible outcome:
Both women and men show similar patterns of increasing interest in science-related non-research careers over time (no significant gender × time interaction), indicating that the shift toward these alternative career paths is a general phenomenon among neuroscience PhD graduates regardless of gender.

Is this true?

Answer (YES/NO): NO